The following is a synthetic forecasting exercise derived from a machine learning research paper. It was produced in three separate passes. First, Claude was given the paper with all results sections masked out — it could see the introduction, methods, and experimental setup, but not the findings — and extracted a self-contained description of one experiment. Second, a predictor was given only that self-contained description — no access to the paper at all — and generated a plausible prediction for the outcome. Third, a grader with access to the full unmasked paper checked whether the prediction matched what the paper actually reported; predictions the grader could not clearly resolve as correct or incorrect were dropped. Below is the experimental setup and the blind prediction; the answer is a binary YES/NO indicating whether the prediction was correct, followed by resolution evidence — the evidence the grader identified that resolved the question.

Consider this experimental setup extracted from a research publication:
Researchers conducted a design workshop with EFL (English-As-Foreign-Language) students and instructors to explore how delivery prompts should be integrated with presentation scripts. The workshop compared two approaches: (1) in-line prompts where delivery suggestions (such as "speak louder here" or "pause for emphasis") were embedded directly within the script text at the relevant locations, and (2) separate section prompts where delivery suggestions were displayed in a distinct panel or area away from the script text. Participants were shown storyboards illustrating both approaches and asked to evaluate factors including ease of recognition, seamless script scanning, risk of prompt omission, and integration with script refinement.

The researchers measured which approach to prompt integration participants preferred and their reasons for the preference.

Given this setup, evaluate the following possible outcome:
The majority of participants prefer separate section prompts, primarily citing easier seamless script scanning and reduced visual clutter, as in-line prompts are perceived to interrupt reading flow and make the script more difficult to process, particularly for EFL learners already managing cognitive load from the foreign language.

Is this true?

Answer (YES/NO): NO